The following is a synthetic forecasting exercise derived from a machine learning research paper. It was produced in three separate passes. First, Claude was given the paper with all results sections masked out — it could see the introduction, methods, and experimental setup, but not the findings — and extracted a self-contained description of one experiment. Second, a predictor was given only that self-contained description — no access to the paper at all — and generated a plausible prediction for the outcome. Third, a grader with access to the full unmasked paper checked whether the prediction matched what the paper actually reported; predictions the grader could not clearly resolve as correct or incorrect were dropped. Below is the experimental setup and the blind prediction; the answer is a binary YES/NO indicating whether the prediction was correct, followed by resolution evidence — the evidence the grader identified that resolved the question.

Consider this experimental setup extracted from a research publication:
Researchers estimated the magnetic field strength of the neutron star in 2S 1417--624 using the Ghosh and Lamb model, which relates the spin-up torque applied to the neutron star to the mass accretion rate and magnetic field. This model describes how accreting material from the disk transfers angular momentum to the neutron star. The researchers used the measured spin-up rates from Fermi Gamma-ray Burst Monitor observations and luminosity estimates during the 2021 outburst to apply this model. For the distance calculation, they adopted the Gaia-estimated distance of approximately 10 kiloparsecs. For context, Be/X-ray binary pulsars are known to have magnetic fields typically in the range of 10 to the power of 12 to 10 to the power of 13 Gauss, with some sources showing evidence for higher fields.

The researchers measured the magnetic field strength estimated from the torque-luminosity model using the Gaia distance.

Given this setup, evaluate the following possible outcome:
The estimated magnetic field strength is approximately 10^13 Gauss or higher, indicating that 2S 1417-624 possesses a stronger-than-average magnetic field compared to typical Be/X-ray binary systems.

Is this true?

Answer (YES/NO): YES